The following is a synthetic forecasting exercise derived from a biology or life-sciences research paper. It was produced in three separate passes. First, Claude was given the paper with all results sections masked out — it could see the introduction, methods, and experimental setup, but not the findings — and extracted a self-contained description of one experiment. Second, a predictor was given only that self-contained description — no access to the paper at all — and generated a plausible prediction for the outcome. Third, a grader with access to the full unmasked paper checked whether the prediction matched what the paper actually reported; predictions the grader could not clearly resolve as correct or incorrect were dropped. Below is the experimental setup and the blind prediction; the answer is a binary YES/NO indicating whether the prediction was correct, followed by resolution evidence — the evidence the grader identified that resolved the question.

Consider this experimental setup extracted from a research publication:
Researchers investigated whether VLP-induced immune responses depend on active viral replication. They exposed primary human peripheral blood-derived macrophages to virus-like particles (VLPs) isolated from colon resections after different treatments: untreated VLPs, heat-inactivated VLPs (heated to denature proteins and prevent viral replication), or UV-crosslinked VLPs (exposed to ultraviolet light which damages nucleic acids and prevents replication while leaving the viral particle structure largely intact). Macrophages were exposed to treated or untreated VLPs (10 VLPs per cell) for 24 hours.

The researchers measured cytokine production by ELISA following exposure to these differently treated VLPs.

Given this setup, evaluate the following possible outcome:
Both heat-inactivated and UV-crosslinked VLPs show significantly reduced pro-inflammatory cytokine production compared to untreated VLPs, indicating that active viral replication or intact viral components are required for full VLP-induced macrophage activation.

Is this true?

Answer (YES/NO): NO